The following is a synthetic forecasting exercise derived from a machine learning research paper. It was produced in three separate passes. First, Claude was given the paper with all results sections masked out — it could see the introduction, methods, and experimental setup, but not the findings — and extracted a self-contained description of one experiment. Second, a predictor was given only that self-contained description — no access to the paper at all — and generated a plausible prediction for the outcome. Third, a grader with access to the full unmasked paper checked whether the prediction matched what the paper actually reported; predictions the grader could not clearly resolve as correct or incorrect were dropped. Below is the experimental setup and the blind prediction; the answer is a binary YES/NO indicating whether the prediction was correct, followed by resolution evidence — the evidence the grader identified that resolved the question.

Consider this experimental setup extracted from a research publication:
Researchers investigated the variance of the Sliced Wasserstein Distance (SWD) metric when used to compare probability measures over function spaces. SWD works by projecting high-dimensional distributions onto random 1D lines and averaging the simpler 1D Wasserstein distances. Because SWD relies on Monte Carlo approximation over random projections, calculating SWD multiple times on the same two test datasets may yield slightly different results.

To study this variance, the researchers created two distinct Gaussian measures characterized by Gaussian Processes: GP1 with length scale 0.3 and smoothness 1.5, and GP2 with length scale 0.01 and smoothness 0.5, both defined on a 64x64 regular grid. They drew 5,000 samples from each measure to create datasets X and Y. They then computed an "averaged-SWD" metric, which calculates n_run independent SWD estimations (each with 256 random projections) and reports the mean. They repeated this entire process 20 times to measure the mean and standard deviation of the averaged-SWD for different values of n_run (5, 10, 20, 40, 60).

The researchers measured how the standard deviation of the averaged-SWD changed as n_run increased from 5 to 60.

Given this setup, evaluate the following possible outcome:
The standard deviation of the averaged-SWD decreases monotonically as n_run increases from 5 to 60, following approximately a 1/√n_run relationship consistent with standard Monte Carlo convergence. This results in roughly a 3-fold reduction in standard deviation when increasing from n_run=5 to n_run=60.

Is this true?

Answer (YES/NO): YES